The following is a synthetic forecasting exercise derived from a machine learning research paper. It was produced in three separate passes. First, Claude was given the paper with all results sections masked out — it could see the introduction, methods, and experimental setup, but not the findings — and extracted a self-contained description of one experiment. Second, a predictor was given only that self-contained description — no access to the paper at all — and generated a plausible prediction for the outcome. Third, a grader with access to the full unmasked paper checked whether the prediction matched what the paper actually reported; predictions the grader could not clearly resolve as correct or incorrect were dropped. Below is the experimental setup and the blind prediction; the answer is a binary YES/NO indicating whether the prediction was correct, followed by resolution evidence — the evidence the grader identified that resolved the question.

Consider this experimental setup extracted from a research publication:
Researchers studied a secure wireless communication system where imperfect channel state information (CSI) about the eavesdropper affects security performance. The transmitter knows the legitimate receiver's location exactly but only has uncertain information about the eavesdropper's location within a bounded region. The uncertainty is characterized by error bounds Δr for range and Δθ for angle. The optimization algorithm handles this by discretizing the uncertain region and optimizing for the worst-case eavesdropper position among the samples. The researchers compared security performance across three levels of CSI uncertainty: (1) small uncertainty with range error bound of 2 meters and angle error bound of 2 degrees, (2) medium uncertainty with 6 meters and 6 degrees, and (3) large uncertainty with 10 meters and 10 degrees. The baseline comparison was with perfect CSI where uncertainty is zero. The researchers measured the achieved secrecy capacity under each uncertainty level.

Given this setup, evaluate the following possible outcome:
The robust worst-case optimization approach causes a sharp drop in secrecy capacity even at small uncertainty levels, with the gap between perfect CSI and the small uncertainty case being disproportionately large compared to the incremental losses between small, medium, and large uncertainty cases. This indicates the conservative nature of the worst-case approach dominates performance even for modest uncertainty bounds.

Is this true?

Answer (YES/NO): NO